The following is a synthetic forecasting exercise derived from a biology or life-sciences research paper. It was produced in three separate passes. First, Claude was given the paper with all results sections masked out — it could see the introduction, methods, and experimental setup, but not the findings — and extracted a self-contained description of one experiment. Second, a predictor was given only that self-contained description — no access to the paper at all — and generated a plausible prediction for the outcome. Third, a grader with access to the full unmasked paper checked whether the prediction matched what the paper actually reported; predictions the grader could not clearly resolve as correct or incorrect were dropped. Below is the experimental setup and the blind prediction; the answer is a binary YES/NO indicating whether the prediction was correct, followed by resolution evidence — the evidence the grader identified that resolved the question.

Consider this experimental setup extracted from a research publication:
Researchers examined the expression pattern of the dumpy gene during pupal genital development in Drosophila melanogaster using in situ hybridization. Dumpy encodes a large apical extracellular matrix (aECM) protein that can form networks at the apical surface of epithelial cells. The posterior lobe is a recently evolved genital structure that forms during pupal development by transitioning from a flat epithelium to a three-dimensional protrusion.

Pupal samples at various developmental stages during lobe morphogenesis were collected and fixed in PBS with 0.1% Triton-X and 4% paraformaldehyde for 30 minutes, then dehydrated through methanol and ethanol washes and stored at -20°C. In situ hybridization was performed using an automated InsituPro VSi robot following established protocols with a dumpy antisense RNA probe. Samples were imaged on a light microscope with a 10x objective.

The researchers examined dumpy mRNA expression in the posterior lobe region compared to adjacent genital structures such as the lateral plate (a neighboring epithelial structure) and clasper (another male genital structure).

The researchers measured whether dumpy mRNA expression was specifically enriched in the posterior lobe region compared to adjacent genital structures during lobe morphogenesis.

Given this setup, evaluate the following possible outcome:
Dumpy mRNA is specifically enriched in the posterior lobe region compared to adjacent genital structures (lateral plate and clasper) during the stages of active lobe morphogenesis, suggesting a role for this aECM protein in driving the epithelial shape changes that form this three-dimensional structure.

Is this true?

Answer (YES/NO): YES